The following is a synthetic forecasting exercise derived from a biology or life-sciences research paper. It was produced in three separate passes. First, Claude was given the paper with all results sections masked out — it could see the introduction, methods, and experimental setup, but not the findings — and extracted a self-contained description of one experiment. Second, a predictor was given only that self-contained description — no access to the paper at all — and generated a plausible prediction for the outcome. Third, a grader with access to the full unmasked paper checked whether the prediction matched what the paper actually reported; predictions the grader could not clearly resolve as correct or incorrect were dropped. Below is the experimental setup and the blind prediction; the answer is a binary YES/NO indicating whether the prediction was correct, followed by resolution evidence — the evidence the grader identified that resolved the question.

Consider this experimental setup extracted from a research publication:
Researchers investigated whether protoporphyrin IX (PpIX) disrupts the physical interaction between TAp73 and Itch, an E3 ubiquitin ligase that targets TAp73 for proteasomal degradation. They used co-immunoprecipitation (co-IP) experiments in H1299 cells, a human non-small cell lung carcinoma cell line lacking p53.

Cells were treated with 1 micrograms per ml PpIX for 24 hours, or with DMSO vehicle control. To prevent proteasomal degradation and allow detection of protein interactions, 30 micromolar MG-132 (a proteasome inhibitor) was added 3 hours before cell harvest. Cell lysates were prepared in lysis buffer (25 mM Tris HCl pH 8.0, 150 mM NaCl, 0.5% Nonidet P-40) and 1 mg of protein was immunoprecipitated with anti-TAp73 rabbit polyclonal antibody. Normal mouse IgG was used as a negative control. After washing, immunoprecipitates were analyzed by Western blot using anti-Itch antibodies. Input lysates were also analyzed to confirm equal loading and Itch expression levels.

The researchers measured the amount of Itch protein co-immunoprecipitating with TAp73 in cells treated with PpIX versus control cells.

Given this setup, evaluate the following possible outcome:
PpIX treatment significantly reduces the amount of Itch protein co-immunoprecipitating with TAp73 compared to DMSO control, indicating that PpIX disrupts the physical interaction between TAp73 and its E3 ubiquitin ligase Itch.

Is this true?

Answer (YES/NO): YES